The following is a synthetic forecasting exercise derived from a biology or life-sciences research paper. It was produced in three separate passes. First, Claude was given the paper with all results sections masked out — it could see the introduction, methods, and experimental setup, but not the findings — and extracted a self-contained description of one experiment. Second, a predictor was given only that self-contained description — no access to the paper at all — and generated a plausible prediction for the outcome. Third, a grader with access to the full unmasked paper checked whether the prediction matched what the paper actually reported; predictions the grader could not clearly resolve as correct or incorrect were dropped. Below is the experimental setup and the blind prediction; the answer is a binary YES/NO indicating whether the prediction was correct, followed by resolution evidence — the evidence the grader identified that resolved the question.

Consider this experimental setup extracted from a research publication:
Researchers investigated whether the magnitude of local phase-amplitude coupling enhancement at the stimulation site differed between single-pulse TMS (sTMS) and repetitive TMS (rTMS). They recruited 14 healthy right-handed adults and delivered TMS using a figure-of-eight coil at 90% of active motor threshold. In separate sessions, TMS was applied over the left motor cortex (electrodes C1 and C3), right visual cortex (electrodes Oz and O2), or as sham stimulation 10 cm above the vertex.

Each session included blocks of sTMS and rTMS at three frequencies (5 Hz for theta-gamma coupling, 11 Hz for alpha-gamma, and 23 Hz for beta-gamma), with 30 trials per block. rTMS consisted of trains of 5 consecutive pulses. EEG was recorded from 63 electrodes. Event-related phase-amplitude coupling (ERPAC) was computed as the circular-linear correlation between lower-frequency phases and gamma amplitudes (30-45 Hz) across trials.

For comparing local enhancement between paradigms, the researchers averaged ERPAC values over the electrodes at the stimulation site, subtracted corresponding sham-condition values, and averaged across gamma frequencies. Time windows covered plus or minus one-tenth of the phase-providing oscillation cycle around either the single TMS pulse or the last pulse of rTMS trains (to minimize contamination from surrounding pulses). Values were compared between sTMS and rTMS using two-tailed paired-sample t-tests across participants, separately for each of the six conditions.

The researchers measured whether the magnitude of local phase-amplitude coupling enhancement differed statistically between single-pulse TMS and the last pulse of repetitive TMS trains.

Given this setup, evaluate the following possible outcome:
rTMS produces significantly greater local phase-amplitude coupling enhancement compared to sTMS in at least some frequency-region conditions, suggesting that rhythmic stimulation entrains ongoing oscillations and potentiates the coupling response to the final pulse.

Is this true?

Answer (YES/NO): NO